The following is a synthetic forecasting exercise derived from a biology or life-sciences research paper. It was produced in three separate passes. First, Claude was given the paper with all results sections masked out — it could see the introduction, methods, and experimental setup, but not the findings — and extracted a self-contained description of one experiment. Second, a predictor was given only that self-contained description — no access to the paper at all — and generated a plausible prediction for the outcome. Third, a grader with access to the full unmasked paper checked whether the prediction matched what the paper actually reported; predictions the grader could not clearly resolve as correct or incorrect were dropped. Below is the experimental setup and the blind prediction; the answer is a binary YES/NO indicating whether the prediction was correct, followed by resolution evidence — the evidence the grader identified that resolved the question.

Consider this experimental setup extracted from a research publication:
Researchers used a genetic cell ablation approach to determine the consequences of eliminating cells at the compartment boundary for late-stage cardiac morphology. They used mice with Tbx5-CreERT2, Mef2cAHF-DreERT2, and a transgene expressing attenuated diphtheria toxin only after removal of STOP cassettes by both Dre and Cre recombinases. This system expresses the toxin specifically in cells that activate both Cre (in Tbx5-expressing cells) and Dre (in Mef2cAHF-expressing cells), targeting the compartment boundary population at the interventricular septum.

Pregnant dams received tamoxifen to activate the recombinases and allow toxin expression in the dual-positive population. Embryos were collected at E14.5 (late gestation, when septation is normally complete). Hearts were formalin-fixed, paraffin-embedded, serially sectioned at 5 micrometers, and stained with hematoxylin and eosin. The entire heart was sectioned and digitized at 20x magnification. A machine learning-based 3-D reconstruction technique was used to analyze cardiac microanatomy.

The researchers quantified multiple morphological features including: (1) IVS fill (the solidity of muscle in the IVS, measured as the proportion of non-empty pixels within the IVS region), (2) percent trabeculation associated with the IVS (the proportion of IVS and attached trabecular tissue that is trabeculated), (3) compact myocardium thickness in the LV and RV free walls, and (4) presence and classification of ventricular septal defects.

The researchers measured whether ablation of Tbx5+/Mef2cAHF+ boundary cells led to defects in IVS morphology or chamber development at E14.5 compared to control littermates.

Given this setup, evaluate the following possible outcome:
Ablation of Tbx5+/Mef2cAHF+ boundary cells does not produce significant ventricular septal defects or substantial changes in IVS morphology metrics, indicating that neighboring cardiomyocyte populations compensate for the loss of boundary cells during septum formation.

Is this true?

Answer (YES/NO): NO